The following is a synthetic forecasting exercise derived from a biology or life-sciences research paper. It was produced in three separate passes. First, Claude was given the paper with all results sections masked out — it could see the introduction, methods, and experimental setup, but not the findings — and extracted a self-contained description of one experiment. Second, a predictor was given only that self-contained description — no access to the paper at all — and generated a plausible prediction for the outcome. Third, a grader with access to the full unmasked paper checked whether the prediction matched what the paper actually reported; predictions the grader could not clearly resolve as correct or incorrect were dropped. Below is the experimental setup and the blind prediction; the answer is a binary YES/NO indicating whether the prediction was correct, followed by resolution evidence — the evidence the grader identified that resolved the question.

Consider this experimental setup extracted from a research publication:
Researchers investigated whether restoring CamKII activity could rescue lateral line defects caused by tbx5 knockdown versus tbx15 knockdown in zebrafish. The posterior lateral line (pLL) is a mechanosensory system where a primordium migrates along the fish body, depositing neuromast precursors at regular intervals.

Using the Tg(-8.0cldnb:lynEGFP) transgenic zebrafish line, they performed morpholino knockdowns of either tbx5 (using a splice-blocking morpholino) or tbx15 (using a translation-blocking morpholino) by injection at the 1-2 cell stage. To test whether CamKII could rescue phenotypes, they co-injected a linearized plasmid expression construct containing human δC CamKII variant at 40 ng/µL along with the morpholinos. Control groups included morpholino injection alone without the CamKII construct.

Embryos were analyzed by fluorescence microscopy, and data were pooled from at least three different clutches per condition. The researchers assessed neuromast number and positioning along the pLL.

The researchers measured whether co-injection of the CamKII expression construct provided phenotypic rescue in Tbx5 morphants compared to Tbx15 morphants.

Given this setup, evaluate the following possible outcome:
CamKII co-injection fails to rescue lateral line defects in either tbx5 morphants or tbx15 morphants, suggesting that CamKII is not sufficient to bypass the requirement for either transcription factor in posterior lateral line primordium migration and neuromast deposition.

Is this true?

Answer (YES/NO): NO